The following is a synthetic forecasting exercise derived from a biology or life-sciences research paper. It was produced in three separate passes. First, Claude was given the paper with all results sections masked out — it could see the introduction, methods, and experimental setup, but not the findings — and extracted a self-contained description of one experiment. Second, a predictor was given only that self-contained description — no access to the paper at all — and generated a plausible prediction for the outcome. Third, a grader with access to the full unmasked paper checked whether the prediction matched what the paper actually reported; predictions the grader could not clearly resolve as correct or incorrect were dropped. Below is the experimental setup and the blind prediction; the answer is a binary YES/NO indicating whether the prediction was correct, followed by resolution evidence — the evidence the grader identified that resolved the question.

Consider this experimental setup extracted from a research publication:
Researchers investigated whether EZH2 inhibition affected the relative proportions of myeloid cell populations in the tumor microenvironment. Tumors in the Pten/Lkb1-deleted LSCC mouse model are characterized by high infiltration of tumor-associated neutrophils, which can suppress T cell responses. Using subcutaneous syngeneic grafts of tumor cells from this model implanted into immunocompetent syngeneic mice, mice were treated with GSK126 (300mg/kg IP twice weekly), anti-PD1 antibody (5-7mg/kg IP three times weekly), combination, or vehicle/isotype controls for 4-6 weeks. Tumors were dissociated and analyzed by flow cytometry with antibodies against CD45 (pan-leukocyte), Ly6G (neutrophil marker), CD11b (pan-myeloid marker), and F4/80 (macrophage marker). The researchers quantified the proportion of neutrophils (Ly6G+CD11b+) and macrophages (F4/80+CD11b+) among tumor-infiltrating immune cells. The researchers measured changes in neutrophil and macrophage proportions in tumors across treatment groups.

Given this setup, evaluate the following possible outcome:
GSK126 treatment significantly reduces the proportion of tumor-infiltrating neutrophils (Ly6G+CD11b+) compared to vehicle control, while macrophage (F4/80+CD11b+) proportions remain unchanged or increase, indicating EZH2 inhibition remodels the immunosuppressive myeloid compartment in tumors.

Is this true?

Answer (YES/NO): NO